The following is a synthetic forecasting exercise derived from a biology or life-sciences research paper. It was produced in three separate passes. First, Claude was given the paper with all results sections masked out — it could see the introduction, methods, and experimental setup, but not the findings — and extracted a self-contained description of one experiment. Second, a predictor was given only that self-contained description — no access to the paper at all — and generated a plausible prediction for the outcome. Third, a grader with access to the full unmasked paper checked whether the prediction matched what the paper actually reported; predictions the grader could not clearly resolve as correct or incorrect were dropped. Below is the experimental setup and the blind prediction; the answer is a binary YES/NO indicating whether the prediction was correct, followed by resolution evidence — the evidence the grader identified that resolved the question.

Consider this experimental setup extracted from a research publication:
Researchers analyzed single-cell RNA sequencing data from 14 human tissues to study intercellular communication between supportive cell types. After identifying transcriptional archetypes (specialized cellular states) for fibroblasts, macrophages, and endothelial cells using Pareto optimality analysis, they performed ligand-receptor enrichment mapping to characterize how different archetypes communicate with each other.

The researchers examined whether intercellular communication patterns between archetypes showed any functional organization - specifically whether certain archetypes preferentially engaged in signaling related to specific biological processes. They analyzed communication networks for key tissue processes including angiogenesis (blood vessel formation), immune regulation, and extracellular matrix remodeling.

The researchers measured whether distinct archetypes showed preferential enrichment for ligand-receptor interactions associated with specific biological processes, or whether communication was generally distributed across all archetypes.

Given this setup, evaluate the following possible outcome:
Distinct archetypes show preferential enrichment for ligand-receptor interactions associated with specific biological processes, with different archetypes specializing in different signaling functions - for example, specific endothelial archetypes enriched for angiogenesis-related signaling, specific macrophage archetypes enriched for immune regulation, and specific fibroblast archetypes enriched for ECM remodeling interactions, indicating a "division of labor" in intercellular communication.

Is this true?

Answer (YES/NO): YES